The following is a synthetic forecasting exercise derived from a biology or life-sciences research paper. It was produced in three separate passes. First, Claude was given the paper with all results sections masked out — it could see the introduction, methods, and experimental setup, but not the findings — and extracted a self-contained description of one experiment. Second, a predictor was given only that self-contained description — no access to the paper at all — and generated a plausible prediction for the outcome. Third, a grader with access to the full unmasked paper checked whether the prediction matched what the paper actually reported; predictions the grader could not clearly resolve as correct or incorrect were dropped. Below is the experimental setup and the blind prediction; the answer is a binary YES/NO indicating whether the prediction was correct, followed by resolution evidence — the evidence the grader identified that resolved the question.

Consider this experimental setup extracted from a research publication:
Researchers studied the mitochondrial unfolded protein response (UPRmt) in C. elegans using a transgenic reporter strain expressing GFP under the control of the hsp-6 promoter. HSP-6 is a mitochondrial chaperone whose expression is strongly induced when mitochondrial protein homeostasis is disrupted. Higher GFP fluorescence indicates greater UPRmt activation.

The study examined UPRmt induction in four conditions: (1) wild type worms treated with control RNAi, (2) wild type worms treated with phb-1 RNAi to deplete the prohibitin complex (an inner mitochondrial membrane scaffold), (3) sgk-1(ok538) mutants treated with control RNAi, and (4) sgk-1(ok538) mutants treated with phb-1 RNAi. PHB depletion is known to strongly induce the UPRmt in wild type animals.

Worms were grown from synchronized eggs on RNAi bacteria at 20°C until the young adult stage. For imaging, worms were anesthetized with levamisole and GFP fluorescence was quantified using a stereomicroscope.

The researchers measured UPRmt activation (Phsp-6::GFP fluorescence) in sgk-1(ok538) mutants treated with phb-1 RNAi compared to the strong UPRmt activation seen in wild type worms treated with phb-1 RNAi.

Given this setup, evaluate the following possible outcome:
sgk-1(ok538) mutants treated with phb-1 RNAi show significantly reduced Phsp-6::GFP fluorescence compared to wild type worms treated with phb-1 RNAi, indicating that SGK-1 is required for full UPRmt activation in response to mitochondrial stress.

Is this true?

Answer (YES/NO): YES